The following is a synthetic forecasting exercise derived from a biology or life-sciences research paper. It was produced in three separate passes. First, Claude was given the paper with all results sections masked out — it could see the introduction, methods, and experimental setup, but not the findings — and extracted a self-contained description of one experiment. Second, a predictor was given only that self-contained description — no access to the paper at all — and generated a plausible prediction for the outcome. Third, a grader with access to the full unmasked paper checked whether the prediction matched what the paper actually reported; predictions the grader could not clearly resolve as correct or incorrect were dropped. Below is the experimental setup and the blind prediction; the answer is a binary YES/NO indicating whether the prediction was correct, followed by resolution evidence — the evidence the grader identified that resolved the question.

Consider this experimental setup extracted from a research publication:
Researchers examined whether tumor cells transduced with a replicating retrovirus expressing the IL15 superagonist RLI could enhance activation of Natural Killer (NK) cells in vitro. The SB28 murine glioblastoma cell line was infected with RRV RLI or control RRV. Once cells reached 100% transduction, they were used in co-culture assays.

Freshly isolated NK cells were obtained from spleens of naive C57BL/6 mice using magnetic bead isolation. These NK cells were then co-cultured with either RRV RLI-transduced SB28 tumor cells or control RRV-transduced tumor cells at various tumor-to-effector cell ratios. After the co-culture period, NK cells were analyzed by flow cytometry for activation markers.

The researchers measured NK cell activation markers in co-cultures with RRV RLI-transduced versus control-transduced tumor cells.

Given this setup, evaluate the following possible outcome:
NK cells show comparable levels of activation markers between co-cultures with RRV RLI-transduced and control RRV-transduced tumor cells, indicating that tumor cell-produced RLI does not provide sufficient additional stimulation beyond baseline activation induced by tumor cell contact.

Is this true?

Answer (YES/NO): NO